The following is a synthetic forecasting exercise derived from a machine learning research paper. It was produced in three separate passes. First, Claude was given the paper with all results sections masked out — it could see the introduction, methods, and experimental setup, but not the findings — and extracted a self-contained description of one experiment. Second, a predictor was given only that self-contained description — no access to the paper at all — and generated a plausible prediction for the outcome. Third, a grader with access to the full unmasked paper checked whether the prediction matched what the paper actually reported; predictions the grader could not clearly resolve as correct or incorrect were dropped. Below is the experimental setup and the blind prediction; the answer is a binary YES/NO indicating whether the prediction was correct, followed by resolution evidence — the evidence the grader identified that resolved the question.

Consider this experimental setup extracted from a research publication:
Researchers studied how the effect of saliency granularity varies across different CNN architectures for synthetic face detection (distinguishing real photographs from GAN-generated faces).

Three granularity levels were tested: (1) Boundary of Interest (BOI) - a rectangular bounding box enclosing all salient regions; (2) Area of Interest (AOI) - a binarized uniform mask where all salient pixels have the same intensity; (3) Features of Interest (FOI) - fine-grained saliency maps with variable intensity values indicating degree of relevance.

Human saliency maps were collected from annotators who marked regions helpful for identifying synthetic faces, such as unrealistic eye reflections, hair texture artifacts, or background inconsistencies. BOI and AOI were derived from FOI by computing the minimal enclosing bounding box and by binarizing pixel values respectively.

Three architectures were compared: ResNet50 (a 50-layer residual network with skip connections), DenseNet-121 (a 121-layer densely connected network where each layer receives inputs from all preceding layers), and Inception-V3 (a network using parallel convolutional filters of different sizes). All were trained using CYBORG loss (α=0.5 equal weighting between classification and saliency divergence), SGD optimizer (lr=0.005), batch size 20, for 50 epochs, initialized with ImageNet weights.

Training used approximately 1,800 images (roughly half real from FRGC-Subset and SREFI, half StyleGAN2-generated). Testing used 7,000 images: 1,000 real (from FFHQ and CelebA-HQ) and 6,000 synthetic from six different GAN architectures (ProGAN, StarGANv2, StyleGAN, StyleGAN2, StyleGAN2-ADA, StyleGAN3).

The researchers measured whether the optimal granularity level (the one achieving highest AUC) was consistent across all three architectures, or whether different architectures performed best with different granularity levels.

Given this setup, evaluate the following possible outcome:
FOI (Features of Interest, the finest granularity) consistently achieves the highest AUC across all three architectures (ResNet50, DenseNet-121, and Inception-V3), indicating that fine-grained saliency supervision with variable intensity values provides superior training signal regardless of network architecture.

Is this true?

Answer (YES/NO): NO